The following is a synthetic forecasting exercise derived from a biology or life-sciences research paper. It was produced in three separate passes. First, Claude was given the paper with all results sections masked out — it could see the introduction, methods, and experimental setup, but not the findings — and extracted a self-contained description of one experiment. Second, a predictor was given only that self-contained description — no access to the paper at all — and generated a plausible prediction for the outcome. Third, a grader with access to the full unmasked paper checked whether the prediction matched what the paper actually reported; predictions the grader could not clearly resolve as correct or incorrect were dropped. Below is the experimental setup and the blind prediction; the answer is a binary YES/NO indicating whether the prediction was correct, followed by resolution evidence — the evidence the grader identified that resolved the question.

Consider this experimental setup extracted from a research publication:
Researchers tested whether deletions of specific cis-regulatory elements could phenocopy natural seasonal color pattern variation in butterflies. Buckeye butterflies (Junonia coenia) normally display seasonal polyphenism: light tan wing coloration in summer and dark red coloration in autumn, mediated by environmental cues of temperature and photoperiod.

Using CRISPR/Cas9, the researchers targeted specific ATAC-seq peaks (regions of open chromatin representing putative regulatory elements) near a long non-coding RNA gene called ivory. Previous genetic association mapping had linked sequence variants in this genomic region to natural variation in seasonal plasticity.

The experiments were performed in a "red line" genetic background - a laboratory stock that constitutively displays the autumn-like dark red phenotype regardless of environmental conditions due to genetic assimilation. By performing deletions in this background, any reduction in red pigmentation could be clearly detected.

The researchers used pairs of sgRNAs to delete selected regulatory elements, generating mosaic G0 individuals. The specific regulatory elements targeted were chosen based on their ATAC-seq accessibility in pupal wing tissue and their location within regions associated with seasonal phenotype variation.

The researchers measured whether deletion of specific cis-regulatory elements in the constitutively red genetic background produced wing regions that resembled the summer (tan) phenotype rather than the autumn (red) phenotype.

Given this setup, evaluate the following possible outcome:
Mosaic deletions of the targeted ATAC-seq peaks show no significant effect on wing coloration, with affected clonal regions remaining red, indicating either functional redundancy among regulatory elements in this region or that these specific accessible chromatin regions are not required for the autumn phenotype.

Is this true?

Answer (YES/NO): NO